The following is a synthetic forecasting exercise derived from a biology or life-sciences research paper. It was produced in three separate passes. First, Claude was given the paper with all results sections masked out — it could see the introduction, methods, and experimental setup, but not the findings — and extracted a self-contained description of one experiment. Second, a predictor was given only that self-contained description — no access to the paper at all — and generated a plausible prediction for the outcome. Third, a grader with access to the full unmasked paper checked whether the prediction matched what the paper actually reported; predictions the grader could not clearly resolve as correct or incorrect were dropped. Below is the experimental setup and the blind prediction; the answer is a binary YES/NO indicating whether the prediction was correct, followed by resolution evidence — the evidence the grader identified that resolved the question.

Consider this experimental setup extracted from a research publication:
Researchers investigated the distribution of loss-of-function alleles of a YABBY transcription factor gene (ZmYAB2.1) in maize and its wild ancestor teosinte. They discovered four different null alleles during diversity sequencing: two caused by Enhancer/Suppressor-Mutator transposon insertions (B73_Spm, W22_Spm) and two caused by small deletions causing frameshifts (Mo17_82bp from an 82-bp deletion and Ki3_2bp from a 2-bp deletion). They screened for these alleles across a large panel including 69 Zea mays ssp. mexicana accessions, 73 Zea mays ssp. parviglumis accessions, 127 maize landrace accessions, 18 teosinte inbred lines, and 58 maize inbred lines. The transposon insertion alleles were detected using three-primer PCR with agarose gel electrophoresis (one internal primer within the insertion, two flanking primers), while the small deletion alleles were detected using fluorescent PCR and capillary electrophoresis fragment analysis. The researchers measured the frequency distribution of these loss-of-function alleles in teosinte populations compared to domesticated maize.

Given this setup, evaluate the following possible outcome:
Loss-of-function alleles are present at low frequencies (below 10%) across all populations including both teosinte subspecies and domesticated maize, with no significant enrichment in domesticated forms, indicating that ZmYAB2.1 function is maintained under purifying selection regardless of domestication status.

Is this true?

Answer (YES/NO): NO